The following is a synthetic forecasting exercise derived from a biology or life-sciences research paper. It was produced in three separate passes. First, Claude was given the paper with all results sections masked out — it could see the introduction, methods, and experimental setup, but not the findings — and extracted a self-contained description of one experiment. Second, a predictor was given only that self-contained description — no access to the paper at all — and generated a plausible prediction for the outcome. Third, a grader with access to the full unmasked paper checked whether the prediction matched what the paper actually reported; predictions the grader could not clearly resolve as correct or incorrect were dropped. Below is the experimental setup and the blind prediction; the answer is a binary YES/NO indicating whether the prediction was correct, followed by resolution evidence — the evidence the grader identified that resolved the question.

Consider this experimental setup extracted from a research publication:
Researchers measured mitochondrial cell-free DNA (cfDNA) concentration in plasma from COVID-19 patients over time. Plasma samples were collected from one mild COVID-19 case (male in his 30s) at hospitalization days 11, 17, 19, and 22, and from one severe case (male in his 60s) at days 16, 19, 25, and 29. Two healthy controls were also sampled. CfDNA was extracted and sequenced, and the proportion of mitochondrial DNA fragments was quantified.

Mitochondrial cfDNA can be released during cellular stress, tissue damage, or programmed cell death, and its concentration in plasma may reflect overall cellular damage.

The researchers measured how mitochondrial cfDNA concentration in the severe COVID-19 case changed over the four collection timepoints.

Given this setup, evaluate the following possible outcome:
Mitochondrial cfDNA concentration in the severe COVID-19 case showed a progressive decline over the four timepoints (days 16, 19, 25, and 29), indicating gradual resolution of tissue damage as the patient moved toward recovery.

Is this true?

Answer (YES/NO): NO